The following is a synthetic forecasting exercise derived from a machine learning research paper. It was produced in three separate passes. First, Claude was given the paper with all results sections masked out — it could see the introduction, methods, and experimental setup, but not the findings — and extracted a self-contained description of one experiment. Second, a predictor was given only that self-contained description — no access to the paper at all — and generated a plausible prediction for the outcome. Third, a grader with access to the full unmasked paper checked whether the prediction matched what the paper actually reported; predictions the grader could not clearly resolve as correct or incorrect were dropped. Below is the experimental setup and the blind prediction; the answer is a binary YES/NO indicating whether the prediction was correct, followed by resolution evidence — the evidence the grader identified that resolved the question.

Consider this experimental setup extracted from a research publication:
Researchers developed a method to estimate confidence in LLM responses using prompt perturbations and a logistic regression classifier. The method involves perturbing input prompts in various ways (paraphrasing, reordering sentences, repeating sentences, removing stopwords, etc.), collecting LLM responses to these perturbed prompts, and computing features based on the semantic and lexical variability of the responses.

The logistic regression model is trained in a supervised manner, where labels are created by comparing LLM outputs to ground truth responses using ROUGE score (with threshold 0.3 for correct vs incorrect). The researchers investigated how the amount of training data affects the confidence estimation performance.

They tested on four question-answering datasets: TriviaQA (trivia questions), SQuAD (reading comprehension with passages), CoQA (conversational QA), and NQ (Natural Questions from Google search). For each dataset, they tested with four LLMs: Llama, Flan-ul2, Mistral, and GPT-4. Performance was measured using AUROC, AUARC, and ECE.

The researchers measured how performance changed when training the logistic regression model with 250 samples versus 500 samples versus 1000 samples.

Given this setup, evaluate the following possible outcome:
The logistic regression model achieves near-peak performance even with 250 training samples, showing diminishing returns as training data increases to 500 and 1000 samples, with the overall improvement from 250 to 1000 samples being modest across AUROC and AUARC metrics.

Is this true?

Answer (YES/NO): NO